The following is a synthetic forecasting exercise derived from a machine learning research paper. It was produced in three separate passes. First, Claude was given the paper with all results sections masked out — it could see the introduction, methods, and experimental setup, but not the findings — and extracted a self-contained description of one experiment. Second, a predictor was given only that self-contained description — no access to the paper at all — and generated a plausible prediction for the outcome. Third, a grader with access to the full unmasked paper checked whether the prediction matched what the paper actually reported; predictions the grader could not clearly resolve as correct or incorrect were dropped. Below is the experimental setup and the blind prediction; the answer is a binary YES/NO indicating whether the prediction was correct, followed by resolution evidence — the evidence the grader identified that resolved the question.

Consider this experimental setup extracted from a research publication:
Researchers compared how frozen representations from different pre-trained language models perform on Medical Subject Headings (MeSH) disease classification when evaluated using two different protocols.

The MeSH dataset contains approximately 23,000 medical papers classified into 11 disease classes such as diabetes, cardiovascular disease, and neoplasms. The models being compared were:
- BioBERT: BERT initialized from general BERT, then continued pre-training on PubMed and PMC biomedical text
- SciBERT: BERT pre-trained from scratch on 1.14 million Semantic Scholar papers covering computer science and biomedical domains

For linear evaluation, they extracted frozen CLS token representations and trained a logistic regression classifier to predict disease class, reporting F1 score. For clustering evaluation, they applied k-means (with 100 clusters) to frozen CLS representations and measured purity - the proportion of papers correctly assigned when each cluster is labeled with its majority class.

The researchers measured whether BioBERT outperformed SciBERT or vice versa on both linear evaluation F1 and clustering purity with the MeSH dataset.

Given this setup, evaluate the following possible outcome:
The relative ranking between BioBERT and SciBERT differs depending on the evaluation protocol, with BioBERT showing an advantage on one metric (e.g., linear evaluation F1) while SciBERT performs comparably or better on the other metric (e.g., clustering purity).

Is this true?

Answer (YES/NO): NO